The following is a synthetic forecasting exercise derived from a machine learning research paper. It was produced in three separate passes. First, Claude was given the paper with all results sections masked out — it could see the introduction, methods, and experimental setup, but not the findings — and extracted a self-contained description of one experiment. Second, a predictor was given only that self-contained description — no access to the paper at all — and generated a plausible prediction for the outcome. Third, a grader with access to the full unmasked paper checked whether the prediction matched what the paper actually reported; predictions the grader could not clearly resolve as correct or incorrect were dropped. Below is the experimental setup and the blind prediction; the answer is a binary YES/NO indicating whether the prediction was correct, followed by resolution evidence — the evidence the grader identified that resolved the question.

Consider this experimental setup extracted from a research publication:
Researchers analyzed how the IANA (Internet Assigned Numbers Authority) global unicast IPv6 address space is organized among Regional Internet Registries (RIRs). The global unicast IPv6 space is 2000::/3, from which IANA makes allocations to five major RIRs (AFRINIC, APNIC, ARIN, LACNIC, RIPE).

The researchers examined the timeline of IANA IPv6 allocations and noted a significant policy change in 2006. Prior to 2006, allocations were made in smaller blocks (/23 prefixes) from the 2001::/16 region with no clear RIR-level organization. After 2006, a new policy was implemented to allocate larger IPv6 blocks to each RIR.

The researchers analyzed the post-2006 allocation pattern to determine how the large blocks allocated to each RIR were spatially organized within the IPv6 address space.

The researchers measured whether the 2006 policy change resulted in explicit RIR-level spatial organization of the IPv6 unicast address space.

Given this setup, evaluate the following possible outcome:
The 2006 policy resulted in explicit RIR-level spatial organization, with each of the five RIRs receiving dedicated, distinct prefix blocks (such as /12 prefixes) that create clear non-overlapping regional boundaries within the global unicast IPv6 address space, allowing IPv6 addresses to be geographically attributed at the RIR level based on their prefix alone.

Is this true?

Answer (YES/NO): YES